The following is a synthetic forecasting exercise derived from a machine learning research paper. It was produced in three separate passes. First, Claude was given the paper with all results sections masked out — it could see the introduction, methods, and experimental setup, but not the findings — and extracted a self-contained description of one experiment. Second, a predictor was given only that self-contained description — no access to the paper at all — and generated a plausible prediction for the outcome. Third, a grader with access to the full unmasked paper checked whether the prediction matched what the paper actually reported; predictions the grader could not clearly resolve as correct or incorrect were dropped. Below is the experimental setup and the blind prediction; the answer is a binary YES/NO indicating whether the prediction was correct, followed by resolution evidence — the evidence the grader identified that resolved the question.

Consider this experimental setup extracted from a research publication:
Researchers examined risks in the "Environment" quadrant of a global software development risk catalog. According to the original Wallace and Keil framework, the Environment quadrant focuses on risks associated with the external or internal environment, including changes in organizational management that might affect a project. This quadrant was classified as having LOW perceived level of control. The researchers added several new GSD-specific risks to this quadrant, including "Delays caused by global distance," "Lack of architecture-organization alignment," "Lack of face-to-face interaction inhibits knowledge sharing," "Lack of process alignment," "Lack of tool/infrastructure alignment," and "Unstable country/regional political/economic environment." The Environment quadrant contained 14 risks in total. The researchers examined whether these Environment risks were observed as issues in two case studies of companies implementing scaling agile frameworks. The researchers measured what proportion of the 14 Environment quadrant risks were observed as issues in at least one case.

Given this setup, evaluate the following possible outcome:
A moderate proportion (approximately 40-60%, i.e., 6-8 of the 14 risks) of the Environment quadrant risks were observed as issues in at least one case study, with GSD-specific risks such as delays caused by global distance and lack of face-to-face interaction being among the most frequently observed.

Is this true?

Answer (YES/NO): NO